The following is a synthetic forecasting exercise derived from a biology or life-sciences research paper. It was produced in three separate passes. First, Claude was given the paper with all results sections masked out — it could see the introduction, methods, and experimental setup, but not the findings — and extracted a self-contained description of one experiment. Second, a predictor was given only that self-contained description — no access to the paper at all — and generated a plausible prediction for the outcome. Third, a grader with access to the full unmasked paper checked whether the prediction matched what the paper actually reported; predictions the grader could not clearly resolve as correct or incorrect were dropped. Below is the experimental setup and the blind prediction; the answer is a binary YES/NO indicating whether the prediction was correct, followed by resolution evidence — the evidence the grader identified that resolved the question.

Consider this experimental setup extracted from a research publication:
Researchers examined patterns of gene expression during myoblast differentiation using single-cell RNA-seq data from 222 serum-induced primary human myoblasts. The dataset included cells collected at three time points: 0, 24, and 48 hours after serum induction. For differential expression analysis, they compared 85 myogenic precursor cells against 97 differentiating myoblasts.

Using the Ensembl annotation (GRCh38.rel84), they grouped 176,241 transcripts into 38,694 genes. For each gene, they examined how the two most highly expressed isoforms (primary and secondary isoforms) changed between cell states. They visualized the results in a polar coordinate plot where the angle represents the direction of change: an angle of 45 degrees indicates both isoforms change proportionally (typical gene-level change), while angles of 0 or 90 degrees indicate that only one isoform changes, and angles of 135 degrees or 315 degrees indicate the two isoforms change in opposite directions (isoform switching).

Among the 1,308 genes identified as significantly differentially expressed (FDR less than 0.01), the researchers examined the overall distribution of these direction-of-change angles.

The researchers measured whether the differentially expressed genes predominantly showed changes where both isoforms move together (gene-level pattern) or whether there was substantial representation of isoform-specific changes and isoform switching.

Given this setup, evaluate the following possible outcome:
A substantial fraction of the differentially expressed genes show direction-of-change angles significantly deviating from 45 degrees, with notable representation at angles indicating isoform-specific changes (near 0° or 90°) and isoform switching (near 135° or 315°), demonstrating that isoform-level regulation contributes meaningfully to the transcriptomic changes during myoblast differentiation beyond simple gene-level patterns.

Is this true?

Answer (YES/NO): YES